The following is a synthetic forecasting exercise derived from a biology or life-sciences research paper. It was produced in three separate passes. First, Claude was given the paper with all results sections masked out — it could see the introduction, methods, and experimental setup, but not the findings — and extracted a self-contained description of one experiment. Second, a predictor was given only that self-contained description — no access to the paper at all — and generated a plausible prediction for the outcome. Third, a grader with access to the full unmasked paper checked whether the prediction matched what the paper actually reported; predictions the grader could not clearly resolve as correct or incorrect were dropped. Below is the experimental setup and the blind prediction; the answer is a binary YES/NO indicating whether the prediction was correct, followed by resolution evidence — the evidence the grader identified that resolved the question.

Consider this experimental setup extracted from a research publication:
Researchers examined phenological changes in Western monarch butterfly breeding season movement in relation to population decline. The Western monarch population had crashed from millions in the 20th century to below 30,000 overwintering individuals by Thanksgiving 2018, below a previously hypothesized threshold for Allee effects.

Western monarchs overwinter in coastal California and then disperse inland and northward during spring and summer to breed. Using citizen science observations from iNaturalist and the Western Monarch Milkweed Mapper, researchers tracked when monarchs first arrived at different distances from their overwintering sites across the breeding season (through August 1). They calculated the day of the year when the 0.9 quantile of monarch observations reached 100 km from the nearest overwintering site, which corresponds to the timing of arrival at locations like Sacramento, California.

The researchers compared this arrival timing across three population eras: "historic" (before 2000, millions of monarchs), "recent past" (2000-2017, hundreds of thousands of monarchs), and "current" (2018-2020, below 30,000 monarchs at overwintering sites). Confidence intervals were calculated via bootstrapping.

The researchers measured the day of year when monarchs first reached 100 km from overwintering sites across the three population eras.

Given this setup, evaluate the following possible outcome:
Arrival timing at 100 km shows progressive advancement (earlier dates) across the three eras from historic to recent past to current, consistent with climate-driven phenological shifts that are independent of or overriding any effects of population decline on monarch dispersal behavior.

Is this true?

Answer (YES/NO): NO